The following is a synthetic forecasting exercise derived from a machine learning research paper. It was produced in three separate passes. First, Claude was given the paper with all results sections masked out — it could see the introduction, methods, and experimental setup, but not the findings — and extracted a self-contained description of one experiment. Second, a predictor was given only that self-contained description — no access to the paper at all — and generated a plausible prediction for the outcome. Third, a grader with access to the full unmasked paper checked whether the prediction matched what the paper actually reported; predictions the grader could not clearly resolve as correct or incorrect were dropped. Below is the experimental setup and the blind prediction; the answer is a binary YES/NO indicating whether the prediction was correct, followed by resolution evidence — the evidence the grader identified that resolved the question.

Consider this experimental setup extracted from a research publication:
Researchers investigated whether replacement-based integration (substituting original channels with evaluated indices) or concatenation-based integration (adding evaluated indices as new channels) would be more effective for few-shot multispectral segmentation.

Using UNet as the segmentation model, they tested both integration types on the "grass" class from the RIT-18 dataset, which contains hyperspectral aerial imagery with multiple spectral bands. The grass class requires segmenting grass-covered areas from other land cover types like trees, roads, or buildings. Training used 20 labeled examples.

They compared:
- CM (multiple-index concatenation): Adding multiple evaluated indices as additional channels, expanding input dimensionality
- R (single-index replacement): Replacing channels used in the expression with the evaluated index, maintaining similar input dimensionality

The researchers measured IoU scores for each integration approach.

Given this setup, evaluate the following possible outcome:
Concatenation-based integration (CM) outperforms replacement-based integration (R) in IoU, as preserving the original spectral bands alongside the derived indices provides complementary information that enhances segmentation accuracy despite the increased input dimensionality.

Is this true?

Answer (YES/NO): NO